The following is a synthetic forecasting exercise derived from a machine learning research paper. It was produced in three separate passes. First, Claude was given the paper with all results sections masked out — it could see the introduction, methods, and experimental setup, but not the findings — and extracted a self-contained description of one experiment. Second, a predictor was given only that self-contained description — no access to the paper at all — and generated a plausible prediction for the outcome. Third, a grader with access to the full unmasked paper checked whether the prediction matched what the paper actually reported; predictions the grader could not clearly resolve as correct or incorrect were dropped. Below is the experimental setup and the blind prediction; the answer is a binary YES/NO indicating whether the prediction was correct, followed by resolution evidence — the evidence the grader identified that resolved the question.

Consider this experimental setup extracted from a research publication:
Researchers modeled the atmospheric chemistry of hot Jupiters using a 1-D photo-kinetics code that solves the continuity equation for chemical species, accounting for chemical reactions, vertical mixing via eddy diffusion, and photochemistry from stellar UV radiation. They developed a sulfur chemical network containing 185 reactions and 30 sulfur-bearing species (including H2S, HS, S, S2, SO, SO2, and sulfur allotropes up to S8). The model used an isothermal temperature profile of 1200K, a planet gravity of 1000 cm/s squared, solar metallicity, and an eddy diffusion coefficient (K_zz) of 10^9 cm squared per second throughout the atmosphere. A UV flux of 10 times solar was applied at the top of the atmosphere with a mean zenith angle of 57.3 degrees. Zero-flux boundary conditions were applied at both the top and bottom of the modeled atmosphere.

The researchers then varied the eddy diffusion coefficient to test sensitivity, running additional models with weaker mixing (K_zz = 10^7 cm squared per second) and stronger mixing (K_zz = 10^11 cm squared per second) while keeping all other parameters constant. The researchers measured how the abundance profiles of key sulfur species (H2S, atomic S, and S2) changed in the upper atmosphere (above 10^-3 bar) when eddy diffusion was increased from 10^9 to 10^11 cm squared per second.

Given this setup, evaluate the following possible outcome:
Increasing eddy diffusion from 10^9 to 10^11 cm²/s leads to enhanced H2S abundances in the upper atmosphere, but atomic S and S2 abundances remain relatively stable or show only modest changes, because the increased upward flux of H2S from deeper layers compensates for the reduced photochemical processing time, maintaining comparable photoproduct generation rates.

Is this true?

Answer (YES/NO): NO